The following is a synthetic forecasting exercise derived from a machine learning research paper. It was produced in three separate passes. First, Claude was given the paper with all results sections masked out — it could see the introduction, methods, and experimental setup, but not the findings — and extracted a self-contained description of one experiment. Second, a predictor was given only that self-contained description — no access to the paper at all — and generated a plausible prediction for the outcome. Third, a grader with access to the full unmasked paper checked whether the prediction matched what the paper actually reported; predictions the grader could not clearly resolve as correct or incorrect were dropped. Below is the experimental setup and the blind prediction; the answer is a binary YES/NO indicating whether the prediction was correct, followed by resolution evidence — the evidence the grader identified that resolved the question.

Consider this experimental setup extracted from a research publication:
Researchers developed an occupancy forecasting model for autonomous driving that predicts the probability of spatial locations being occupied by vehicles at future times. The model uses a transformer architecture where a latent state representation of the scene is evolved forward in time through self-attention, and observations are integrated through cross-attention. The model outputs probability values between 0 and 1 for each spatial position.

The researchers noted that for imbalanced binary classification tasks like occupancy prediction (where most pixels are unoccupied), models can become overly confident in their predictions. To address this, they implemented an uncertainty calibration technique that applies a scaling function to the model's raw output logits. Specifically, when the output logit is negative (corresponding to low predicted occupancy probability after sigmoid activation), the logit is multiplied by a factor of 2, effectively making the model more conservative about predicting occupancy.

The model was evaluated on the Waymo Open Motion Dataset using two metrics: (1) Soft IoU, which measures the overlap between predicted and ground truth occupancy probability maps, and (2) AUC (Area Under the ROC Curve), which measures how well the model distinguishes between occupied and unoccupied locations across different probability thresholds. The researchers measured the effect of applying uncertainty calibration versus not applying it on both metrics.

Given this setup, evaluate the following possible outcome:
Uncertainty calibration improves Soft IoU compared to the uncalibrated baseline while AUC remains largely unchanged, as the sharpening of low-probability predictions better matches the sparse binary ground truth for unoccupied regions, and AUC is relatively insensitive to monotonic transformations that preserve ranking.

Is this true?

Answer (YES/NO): NO